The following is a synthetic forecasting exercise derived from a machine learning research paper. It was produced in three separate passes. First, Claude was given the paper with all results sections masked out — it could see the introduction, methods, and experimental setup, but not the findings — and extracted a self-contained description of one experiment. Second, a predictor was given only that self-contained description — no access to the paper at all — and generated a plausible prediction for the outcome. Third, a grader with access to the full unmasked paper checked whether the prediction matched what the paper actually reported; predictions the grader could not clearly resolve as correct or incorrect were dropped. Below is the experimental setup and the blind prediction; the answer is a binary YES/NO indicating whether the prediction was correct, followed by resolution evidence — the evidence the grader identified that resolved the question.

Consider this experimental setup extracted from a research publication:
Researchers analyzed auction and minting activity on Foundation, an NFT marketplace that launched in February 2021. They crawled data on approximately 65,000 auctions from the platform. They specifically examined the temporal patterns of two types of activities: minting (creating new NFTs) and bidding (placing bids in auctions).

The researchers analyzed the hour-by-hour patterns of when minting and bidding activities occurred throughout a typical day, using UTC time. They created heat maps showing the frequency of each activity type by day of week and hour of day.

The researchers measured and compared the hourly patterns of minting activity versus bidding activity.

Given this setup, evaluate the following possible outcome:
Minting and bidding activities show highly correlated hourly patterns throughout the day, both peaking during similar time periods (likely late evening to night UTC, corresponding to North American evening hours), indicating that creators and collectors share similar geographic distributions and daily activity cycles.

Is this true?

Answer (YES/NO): NO